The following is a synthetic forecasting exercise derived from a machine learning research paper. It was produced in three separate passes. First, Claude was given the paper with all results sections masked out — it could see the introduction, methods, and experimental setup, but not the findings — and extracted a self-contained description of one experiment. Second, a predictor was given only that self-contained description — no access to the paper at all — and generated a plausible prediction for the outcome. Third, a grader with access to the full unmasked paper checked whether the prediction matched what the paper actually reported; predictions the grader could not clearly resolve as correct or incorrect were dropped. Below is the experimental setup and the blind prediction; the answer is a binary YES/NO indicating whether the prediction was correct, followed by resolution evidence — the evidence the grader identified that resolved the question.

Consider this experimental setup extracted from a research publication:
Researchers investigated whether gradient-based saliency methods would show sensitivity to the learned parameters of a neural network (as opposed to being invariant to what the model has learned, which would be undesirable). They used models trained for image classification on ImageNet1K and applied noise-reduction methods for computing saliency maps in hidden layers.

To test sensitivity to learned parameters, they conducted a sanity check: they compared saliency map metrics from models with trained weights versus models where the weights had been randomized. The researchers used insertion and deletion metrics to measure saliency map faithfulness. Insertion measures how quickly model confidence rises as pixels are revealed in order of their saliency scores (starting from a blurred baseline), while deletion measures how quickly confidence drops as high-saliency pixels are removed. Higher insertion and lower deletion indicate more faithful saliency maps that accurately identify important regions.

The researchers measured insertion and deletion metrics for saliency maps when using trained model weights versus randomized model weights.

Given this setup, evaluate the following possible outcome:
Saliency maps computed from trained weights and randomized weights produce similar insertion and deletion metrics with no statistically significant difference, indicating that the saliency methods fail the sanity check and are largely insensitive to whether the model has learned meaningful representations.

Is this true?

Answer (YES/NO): NO